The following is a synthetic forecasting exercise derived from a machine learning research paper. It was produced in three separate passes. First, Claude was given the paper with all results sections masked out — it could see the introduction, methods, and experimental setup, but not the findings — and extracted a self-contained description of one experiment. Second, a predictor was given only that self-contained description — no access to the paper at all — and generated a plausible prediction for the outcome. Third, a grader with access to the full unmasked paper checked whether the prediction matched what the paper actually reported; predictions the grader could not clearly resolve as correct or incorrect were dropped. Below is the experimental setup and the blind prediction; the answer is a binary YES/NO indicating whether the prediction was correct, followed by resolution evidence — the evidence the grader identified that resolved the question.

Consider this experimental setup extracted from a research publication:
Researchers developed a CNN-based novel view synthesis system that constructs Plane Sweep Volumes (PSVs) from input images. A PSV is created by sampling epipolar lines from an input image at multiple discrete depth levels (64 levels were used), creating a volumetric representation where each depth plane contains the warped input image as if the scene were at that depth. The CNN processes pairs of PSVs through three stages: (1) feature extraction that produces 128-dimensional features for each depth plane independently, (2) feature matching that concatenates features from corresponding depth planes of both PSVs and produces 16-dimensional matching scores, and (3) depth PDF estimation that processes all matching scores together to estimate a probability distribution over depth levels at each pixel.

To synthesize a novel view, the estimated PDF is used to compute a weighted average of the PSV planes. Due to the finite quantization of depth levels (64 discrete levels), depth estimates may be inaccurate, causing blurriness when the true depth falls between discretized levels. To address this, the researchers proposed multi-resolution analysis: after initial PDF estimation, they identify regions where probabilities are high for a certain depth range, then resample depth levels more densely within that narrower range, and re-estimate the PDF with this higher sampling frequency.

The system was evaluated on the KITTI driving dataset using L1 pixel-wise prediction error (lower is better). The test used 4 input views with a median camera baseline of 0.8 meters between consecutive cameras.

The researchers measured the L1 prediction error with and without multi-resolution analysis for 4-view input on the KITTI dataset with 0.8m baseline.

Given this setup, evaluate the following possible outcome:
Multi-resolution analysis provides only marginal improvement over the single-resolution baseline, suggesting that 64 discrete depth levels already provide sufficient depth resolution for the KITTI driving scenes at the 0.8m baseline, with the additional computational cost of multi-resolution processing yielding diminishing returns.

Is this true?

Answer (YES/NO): NO